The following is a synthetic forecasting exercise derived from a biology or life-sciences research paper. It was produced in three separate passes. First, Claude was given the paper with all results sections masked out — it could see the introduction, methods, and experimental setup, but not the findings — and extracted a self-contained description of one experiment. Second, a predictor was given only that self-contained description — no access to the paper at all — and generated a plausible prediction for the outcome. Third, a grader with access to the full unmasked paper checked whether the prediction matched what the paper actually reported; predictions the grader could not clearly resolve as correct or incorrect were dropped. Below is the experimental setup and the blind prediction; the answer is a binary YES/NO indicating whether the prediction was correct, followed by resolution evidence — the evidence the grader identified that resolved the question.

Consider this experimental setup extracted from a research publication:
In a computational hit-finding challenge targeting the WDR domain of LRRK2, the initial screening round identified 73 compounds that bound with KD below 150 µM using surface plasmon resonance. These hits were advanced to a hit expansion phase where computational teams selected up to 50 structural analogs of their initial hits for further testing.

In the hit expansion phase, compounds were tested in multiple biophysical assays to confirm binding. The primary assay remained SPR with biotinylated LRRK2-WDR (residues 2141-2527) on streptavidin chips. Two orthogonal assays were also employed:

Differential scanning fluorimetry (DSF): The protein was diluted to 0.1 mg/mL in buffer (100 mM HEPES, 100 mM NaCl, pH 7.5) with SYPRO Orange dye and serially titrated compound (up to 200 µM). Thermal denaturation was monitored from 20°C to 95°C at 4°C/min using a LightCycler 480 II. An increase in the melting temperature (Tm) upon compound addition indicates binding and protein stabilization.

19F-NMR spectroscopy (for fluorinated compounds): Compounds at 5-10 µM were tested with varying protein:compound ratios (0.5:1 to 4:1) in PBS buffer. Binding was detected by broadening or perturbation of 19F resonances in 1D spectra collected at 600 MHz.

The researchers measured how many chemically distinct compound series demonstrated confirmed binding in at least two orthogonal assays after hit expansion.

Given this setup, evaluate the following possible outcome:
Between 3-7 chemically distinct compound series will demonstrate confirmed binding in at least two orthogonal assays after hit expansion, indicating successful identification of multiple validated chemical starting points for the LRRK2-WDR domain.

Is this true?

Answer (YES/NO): YES